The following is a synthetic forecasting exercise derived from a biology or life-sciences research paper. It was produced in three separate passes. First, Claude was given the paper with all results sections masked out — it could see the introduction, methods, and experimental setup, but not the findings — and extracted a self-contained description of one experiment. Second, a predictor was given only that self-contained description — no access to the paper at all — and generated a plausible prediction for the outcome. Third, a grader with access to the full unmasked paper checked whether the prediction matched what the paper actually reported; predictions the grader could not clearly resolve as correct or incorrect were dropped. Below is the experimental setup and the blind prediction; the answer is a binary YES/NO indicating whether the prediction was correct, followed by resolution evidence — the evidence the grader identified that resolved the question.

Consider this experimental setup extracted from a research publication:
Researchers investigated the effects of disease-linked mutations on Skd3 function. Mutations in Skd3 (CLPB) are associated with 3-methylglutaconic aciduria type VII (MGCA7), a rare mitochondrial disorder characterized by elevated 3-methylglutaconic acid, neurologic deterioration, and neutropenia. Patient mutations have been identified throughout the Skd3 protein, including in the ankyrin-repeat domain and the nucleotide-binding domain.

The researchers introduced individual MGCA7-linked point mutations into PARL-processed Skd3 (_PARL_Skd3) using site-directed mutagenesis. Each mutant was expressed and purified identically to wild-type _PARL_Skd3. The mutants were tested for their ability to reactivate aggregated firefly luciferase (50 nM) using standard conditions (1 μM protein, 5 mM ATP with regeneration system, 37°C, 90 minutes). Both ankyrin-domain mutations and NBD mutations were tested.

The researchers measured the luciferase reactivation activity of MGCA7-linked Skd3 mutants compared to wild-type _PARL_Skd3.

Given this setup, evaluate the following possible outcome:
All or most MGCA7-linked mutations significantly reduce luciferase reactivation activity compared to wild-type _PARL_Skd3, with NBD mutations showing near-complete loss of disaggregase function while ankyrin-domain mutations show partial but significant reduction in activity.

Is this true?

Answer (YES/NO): YES